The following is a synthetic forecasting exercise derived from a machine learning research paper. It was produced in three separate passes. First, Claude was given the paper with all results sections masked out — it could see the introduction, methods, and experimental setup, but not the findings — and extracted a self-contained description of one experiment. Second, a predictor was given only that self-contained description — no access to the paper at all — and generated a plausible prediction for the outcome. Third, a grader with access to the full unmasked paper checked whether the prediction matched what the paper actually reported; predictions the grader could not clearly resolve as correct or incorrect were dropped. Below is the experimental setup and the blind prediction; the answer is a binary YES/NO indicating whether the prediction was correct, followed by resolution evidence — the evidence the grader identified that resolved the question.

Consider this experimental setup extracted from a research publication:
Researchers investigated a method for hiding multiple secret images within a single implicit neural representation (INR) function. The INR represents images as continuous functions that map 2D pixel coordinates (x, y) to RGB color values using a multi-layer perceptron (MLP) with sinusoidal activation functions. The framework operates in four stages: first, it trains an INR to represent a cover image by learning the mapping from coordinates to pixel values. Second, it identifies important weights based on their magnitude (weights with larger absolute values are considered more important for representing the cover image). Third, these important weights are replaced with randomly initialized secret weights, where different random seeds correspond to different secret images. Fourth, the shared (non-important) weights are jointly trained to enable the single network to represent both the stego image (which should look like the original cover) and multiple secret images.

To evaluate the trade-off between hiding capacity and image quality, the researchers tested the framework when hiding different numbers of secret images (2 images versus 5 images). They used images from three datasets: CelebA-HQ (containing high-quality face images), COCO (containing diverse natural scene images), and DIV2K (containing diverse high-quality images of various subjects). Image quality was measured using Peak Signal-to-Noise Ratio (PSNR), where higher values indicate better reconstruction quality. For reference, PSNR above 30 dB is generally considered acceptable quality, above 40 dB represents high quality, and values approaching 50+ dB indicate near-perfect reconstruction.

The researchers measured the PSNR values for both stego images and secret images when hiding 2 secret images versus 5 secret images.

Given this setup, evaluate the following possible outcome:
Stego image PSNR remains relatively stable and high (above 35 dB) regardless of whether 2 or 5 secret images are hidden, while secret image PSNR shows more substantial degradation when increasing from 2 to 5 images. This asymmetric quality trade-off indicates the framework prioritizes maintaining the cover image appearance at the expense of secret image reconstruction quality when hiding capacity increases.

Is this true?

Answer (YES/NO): YES